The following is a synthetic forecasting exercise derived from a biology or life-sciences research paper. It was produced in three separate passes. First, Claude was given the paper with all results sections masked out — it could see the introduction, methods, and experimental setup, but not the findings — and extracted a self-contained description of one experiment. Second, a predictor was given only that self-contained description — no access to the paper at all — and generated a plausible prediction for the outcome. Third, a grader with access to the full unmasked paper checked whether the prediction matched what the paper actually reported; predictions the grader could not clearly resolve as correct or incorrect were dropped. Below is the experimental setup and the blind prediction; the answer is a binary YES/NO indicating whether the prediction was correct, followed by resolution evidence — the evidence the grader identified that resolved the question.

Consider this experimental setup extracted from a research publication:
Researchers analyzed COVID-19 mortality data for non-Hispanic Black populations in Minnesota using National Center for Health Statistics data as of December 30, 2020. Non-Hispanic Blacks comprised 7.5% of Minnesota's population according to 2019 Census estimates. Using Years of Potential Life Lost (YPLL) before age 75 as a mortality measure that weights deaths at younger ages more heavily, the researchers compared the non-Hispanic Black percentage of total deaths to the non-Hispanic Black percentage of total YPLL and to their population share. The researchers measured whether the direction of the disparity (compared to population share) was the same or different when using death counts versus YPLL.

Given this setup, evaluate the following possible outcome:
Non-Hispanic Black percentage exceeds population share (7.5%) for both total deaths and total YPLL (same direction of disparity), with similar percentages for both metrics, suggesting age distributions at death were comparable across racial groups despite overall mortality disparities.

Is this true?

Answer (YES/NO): NO